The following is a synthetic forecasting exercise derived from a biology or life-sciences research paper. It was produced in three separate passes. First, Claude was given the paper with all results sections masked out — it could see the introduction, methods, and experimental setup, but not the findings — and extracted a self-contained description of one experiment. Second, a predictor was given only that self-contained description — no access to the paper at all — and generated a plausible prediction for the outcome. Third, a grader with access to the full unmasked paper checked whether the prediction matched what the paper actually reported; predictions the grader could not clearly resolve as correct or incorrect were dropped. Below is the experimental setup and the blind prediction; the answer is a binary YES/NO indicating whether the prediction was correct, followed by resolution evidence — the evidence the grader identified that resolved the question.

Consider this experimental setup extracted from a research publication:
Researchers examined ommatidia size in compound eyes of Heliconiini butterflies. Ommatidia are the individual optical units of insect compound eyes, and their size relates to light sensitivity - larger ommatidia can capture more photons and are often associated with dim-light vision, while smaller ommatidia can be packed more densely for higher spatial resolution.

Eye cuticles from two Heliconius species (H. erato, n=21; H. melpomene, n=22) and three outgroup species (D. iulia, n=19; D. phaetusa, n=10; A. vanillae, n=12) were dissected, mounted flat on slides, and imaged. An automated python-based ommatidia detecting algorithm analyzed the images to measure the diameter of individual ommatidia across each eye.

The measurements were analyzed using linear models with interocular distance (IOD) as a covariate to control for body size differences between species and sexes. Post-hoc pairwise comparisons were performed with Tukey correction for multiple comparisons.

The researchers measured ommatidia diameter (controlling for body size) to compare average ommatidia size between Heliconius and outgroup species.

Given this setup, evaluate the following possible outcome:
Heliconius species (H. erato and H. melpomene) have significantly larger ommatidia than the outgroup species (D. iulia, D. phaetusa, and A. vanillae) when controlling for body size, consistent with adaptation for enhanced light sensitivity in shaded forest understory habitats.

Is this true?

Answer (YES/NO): NO